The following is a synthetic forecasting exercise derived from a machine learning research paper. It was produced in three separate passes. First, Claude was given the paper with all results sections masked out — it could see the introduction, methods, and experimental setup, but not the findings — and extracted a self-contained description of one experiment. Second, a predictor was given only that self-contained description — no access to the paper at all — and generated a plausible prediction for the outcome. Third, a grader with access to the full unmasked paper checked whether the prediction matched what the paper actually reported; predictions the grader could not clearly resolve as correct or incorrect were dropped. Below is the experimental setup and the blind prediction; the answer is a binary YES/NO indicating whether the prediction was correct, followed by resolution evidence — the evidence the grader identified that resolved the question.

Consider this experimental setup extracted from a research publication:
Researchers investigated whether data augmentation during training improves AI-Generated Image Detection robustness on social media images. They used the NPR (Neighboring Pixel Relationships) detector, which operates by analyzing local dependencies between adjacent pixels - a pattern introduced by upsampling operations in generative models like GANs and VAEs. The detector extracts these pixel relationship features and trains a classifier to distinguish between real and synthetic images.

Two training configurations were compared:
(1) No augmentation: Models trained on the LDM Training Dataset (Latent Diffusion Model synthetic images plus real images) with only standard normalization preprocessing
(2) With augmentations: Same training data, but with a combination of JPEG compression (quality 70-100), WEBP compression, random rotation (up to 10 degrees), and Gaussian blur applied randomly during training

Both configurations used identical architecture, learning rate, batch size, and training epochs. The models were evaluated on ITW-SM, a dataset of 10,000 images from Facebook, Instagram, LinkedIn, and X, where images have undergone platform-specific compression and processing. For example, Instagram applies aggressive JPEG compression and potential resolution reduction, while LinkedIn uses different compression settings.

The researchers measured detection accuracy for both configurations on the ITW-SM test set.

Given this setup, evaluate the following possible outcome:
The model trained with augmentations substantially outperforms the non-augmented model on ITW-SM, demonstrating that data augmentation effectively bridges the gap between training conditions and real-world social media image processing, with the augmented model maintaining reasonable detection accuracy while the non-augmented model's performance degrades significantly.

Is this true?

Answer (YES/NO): YES